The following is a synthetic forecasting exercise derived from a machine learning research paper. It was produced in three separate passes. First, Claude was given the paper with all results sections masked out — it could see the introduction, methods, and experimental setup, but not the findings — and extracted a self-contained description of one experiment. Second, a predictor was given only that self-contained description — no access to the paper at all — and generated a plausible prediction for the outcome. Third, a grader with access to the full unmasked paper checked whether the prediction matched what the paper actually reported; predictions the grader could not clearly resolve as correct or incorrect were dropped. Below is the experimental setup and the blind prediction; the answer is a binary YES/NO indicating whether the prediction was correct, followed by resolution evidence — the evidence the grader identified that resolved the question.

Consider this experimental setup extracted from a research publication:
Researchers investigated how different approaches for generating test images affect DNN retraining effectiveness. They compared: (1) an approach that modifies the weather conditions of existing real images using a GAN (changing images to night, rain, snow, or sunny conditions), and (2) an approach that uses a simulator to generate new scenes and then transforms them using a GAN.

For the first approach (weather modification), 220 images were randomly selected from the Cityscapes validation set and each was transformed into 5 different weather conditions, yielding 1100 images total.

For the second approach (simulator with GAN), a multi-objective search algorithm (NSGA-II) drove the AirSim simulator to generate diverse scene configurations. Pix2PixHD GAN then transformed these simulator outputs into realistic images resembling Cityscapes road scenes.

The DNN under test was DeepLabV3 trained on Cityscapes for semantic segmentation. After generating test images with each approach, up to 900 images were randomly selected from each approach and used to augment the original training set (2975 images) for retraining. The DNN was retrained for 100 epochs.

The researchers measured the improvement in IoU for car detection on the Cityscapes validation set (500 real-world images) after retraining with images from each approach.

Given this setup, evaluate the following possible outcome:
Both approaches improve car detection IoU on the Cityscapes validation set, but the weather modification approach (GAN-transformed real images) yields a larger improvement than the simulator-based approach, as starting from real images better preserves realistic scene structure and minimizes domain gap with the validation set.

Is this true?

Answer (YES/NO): NO